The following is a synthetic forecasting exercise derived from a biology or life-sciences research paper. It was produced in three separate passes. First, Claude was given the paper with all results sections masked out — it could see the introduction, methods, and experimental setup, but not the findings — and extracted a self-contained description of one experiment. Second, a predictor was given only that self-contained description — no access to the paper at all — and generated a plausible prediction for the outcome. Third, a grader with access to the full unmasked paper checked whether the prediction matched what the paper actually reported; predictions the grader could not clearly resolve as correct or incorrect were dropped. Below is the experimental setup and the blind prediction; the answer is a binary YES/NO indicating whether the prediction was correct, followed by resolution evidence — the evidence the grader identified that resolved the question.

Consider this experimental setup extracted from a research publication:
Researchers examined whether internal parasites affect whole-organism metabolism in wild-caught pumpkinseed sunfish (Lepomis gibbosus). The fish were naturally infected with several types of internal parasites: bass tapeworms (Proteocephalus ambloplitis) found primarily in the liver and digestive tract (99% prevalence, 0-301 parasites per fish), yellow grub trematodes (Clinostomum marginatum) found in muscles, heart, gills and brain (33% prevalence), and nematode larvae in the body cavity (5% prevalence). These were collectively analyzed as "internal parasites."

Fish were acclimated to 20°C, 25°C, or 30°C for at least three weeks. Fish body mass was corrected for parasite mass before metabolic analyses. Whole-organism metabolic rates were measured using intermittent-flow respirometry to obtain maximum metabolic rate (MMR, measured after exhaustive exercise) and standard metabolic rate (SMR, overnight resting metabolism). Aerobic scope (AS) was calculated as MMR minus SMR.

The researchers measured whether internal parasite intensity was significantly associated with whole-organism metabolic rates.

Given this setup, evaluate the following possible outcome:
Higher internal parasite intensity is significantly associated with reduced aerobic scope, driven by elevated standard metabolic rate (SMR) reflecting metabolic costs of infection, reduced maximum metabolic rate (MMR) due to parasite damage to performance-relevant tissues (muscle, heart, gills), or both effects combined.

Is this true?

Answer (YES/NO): NO